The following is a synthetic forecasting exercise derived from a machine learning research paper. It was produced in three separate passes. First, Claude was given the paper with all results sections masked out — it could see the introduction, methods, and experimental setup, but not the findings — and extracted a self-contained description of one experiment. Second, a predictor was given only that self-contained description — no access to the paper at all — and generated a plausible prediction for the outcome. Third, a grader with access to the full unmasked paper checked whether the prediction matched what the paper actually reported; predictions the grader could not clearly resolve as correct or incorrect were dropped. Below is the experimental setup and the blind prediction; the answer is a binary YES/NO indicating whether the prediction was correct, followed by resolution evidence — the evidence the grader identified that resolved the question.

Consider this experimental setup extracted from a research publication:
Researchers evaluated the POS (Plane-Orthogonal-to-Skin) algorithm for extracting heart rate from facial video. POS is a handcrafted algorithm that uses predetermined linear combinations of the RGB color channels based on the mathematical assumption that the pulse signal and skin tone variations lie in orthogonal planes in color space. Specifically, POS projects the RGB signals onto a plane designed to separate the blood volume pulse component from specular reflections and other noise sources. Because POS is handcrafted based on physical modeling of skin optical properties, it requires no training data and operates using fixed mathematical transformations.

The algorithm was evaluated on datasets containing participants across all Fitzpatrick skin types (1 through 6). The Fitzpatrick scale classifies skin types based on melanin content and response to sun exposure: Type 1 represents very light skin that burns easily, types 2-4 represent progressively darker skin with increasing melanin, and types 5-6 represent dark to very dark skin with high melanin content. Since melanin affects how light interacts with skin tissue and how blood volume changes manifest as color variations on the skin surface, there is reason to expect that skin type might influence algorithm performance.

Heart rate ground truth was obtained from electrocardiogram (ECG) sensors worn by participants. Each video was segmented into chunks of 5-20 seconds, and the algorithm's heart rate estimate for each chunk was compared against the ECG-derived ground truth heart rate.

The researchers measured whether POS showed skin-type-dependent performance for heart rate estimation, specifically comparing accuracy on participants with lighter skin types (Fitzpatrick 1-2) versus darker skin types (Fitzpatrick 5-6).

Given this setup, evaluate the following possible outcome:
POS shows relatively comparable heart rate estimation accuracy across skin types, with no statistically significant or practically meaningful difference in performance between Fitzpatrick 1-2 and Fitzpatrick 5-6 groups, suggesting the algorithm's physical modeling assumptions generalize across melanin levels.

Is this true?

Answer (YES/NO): NO